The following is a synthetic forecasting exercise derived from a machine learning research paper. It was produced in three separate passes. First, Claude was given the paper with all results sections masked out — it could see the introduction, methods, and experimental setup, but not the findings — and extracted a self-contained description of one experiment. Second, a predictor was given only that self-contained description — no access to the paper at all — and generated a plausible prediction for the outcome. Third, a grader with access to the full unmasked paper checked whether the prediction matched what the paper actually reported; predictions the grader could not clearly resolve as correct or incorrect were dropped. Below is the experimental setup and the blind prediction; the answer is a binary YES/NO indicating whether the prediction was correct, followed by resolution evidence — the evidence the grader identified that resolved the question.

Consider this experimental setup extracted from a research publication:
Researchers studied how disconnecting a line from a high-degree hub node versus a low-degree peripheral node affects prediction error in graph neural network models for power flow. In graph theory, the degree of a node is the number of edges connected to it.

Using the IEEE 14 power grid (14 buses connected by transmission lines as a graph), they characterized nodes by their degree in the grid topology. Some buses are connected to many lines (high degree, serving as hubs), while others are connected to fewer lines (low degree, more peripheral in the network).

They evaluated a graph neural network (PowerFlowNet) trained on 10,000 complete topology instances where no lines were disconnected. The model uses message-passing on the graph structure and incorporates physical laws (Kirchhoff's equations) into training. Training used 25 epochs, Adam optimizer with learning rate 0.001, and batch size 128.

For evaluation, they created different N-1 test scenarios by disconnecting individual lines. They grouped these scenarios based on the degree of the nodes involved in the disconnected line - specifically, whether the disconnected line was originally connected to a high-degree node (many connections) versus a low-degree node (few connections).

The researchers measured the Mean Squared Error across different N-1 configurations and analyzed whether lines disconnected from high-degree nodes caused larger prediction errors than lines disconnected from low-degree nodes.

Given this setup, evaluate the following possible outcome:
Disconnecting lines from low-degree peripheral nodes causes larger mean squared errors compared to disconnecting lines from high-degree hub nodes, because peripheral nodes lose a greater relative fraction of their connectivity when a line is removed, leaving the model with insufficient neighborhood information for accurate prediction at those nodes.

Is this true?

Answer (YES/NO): NO